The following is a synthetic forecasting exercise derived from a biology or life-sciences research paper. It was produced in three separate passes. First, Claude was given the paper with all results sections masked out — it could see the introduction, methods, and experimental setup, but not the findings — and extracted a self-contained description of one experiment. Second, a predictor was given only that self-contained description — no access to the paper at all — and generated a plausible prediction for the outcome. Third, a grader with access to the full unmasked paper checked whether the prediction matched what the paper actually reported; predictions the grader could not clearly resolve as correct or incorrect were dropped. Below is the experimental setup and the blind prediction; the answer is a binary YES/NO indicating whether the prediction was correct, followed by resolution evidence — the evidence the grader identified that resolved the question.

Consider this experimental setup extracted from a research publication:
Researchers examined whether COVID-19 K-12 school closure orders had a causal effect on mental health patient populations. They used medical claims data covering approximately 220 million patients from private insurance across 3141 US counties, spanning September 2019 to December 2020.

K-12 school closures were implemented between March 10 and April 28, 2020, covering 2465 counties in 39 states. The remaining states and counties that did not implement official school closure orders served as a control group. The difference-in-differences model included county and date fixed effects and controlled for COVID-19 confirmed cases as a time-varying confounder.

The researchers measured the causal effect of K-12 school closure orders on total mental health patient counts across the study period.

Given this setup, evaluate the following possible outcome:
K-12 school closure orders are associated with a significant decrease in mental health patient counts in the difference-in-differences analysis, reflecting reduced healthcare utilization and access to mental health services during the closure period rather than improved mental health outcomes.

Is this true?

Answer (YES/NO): NO